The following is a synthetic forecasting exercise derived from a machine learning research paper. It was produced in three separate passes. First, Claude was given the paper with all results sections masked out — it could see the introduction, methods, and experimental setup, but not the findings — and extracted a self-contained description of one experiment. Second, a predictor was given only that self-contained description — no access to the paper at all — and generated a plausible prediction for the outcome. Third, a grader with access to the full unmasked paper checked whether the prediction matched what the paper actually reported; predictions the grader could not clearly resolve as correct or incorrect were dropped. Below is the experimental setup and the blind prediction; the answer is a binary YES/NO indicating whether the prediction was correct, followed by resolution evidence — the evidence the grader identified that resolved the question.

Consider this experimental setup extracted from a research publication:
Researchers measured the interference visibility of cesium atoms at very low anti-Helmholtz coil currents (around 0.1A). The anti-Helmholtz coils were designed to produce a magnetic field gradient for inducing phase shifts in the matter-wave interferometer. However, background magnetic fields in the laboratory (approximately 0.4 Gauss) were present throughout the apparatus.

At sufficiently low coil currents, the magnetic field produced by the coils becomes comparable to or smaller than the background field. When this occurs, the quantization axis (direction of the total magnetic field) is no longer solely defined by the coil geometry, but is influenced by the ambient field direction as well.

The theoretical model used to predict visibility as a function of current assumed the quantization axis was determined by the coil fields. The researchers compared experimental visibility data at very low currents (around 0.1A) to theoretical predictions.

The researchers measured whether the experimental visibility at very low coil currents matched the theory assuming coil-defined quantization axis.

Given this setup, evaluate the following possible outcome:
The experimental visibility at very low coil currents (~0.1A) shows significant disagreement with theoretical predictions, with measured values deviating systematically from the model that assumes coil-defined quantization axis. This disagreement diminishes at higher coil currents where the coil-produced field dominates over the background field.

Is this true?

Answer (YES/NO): YES